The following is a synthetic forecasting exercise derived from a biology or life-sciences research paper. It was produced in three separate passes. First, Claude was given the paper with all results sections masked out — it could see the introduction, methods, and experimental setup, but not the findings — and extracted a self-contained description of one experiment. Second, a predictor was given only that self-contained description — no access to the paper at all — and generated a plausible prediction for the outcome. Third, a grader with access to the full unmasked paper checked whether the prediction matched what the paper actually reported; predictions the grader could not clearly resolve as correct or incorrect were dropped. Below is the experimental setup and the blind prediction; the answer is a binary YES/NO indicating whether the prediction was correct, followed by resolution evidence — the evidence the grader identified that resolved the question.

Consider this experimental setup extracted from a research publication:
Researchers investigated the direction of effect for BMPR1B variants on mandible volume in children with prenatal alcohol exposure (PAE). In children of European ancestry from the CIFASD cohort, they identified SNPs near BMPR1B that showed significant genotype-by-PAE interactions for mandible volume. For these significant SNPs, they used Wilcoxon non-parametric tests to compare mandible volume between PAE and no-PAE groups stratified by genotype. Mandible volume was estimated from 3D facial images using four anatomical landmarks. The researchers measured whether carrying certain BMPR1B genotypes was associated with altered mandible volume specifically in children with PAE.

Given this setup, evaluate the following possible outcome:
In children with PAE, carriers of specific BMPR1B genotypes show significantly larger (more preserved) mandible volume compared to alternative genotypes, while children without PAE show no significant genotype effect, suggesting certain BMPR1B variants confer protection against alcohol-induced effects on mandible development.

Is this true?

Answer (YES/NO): YES